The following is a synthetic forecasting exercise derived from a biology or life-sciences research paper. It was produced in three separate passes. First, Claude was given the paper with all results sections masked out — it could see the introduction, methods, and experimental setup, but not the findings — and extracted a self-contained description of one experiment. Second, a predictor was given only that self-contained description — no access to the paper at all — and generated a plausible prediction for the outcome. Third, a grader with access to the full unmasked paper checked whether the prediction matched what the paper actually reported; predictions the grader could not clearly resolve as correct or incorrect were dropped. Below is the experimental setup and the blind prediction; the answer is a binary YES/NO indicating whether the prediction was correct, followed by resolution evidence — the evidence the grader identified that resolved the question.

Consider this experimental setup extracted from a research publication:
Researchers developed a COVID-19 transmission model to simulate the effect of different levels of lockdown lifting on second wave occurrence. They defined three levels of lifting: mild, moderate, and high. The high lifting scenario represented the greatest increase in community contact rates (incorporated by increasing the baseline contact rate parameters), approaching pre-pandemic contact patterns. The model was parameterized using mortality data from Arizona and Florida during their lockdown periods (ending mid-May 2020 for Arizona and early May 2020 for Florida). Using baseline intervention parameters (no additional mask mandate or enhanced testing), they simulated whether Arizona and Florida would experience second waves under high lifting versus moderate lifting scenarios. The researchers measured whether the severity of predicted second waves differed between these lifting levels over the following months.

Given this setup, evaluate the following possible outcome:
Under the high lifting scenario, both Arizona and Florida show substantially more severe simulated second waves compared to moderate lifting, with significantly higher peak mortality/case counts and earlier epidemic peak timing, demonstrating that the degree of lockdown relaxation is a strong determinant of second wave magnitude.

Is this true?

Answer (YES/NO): YES